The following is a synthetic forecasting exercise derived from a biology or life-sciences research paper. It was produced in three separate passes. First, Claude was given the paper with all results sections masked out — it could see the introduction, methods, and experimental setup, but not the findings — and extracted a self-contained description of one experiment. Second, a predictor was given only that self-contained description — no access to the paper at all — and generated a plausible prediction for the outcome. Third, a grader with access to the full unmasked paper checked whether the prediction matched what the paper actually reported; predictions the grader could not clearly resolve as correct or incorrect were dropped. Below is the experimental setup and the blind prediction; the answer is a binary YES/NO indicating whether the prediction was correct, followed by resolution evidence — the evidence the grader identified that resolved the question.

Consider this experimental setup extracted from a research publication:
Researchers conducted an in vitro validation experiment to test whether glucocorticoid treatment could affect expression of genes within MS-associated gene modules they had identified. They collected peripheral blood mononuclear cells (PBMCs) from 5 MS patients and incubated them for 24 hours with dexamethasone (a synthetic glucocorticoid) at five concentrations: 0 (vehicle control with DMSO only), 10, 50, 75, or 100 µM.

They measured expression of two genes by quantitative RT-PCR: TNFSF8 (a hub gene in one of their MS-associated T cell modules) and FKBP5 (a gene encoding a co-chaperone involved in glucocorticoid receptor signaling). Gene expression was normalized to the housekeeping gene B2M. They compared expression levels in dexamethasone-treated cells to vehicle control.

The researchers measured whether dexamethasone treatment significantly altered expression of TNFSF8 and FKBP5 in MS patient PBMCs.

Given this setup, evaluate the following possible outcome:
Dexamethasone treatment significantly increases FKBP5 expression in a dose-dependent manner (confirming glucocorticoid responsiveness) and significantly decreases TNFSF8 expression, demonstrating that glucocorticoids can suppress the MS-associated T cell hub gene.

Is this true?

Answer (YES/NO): NO